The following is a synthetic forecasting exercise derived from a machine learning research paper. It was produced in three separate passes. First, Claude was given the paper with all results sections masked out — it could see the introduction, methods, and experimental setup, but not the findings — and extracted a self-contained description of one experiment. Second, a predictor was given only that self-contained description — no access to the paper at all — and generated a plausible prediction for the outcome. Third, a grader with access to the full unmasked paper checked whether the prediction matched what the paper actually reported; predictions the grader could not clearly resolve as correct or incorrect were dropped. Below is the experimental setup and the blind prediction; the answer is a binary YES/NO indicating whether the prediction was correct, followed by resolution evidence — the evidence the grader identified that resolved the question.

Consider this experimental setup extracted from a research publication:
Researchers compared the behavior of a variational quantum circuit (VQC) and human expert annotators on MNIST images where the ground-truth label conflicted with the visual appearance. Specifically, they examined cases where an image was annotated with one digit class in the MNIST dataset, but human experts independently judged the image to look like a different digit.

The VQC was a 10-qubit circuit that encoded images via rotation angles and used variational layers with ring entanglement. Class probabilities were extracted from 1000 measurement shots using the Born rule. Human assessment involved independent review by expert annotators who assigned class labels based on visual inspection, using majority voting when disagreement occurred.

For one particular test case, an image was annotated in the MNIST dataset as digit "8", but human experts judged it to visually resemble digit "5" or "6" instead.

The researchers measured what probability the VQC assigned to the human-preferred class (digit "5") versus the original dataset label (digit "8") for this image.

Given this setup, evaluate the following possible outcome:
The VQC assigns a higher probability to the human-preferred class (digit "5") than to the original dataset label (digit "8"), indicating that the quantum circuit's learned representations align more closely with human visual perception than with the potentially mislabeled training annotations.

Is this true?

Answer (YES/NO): YES